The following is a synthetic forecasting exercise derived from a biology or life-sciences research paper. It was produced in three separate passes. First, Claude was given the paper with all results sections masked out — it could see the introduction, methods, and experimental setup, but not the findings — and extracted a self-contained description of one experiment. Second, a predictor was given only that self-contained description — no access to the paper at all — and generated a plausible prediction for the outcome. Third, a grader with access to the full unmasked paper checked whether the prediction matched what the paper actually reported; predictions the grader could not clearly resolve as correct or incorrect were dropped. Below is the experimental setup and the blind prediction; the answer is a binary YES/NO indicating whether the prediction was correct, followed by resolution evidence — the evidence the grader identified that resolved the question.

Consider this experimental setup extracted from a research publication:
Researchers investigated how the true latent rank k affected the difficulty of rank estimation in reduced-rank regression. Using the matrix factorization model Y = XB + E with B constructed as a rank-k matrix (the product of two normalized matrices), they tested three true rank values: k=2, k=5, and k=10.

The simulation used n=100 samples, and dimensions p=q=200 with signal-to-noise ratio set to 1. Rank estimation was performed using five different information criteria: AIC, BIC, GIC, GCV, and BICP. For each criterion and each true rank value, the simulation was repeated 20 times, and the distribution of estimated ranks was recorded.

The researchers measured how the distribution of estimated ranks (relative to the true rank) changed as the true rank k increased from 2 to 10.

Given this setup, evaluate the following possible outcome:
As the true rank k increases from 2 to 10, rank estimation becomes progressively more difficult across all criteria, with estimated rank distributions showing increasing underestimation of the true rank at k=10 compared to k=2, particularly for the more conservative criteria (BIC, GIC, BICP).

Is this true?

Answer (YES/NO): NO